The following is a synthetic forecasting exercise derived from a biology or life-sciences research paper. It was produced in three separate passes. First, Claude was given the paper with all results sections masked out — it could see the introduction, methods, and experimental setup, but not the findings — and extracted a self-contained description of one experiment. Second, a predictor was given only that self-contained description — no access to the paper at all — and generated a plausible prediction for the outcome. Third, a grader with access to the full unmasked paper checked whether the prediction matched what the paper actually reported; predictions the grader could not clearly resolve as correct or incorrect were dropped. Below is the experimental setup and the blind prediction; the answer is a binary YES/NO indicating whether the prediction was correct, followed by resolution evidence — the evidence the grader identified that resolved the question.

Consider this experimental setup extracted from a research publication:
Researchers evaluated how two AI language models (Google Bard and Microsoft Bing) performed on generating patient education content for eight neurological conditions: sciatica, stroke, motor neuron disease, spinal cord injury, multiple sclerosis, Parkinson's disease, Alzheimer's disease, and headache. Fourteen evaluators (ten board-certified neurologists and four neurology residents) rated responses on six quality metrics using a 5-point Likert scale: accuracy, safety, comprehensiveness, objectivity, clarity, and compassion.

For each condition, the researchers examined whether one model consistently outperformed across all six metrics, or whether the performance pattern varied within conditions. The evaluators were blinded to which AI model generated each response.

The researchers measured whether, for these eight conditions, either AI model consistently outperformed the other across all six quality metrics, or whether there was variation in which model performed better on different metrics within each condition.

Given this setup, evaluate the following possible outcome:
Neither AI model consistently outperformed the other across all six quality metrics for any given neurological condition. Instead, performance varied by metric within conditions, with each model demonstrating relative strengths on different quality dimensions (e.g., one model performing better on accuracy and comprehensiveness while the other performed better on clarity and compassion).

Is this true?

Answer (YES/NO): NO